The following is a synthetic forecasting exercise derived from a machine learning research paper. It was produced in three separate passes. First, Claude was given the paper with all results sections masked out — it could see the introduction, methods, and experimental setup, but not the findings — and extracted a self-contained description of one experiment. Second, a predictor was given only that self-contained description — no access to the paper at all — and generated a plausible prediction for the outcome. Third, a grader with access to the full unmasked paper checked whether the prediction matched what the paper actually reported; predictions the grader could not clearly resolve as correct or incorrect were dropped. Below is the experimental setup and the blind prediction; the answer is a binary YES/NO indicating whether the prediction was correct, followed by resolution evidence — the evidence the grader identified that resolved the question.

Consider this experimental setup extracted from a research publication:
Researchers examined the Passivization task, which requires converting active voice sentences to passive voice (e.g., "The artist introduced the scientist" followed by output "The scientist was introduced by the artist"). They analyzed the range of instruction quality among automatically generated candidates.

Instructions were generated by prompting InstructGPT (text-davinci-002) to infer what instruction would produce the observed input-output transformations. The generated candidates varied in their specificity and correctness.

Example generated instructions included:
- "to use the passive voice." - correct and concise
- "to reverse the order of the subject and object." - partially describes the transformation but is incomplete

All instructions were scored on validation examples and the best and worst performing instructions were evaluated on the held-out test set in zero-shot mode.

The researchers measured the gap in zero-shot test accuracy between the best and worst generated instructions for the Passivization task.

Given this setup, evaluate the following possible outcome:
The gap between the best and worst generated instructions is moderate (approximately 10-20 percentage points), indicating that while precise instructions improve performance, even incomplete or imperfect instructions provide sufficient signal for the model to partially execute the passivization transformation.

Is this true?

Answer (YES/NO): NO